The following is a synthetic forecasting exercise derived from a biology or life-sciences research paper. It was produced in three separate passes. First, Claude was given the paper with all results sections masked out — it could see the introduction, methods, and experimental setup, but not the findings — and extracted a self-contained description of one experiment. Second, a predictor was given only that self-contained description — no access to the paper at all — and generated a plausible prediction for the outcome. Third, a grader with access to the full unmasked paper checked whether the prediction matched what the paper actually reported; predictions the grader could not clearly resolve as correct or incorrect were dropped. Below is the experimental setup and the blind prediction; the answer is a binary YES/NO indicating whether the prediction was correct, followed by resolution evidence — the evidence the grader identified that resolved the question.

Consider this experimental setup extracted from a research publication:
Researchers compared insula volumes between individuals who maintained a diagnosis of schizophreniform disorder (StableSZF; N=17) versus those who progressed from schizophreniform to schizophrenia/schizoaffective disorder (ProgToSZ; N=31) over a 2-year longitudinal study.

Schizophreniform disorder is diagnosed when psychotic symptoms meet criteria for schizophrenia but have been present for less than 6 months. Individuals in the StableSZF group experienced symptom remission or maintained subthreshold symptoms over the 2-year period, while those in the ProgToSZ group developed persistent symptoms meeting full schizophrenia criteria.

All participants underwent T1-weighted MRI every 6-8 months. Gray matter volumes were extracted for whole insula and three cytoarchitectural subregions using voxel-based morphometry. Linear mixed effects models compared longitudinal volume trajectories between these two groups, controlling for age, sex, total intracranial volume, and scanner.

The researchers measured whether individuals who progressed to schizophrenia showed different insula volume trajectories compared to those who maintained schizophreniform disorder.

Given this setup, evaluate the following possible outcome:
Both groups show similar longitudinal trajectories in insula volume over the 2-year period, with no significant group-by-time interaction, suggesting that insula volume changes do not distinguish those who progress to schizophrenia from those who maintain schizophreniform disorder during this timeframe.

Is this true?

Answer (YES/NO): YES